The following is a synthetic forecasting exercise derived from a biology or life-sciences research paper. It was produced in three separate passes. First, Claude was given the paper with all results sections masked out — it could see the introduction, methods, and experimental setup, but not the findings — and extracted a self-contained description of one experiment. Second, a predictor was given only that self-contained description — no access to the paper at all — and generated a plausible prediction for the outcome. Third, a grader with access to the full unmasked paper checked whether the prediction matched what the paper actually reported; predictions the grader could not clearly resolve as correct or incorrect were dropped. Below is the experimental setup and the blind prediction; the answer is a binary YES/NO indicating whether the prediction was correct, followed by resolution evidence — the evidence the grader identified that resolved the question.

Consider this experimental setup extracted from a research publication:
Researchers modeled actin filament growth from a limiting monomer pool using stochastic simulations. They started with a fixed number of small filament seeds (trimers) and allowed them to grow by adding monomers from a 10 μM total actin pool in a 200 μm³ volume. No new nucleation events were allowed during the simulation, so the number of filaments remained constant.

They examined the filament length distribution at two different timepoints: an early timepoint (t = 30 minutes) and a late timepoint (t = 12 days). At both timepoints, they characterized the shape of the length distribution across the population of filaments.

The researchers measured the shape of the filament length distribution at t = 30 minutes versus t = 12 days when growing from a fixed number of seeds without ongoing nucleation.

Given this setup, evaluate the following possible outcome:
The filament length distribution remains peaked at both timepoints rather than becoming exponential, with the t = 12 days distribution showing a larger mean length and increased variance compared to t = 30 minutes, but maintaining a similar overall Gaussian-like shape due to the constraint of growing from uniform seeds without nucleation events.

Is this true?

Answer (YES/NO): NO